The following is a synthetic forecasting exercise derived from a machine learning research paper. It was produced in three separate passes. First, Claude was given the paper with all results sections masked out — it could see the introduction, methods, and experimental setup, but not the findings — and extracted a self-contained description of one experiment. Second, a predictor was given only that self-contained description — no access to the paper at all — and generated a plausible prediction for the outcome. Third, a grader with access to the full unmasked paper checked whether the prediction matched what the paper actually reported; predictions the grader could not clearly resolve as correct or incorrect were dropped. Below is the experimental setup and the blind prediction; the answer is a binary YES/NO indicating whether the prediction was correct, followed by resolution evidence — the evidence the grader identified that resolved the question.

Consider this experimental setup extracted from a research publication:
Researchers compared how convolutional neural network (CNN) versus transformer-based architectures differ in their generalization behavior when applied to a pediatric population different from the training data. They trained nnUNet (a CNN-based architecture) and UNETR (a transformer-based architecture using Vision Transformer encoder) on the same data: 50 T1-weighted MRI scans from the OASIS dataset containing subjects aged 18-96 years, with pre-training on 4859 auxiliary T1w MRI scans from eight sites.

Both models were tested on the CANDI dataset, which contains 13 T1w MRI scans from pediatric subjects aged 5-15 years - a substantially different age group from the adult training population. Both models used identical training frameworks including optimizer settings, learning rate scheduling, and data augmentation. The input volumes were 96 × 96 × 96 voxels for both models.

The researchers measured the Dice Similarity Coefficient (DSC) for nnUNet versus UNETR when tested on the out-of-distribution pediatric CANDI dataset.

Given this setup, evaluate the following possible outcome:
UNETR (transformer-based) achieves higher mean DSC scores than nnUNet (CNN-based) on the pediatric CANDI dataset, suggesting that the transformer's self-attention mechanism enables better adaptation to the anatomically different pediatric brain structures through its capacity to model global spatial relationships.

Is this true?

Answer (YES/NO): YES